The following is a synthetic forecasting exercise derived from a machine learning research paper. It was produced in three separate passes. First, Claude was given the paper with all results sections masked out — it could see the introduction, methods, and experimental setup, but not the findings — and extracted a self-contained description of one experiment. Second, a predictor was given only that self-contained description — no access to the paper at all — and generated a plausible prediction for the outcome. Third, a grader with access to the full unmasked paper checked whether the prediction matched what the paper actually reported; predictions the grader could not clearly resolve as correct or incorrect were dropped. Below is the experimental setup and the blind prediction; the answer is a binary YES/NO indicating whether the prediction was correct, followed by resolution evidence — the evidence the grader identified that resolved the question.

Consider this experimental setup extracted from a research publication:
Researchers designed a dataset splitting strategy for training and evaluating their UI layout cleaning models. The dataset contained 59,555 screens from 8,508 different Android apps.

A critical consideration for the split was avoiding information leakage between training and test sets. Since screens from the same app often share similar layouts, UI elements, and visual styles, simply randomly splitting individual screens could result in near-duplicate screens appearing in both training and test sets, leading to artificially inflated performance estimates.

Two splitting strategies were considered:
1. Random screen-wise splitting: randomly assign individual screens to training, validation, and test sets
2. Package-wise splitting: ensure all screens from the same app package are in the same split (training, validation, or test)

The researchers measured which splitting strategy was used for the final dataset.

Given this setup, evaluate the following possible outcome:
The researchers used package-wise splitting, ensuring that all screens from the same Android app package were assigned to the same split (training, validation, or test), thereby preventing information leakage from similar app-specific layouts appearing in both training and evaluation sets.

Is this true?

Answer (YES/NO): YES